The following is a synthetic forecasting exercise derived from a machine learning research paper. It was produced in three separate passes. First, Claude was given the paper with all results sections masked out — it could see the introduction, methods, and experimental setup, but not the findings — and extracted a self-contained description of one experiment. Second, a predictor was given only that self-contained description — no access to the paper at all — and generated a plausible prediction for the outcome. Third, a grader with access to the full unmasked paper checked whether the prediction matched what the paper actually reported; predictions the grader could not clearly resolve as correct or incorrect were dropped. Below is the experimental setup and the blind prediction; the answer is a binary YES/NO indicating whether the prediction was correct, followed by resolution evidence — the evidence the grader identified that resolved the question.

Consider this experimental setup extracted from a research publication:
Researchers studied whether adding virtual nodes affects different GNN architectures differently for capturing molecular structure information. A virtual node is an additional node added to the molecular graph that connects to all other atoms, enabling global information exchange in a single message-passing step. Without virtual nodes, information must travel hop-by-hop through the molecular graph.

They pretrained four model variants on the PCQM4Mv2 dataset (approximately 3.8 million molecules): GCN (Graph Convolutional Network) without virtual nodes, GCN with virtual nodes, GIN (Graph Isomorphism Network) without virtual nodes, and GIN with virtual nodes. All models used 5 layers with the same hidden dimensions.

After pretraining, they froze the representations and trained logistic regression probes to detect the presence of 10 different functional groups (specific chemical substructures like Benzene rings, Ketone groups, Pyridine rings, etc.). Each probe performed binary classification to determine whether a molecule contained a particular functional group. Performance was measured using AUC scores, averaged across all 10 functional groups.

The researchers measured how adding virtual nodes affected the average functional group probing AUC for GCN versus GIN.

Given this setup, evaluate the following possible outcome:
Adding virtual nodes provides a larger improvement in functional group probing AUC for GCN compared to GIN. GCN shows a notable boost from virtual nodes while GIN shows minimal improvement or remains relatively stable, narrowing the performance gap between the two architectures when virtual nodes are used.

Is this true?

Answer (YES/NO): NO